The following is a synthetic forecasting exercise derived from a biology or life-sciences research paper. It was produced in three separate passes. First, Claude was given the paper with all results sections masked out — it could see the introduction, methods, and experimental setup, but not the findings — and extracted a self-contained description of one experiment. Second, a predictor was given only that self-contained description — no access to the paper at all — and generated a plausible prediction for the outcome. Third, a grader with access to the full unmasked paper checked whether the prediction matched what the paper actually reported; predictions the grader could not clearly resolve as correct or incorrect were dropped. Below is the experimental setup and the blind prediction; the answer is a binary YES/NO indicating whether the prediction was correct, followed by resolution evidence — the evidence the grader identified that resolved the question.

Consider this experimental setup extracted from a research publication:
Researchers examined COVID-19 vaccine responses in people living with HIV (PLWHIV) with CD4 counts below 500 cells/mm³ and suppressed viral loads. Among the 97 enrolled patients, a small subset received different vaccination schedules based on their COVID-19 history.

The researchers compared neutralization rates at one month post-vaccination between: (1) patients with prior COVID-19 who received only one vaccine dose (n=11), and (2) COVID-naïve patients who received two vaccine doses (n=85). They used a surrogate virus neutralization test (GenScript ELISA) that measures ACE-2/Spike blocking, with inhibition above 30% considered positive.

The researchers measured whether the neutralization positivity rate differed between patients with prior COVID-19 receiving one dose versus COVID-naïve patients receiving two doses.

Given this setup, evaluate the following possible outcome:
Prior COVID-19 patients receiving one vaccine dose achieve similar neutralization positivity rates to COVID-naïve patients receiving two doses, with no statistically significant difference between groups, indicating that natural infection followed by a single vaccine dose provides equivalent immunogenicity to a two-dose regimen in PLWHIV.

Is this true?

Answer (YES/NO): NO